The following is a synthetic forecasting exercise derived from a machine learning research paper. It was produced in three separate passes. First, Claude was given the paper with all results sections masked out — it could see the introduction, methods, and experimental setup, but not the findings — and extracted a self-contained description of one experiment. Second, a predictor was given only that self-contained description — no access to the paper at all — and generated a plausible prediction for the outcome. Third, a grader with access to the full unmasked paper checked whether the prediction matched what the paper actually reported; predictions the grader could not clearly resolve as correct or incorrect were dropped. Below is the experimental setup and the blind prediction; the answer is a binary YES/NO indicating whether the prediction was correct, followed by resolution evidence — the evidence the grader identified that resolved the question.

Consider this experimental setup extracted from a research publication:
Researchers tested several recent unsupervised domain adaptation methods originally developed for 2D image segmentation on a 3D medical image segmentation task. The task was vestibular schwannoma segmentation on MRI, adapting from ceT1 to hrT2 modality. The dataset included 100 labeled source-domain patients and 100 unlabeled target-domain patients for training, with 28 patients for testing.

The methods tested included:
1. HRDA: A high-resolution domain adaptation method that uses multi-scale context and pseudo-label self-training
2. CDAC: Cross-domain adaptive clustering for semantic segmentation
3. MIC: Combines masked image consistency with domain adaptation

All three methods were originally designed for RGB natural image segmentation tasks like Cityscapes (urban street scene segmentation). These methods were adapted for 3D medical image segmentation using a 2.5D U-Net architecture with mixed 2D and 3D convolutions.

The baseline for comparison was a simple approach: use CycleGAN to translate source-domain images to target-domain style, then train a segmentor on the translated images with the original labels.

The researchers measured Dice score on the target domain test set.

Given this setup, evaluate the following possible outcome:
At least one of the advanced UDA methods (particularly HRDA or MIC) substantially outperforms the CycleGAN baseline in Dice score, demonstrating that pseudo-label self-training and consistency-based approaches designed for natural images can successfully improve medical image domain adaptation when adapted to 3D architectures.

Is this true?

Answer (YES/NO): NO